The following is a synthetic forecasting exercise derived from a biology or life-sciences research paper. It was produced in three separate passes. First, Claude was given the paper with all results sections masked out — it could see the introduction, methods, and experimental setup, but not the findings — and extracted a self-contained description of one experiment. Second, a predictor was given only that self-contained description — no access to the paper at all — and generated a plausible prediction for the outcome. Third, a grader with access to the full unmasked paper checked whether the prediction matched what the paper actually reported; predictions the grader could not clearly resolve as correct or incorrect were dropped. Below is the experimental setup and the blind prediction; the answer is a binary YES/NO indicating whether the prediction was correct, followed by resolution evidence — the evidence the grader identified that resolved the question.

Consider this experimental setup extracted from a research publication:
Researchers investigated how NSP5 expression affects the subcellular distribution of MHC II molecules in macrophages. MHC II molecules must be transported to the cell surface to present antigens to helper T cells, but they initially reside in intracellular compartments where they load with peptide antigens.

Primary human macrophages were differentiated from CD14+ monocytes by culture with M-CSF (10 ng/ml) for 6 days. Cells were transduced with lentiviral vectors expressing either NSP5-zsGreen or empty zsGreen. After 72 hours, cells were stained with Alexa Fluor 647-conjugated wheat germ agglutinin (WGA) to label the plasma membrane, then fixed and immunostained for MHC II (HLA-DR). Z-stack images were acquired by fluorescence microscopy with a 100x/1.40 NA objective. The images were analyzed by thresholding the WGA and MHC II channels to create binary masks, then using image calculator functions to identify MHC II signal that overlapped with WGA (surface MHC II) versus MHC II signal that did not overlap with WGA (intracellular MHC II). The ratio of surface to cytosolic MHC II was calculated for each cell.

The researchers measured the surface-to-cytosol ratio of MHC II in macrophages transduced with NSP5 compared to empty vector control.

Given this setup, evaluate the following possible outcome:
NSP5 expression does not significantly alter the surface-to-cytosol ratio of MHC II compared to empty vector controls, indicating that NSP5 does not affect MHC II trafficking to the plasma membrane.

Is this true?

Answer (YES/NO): YES